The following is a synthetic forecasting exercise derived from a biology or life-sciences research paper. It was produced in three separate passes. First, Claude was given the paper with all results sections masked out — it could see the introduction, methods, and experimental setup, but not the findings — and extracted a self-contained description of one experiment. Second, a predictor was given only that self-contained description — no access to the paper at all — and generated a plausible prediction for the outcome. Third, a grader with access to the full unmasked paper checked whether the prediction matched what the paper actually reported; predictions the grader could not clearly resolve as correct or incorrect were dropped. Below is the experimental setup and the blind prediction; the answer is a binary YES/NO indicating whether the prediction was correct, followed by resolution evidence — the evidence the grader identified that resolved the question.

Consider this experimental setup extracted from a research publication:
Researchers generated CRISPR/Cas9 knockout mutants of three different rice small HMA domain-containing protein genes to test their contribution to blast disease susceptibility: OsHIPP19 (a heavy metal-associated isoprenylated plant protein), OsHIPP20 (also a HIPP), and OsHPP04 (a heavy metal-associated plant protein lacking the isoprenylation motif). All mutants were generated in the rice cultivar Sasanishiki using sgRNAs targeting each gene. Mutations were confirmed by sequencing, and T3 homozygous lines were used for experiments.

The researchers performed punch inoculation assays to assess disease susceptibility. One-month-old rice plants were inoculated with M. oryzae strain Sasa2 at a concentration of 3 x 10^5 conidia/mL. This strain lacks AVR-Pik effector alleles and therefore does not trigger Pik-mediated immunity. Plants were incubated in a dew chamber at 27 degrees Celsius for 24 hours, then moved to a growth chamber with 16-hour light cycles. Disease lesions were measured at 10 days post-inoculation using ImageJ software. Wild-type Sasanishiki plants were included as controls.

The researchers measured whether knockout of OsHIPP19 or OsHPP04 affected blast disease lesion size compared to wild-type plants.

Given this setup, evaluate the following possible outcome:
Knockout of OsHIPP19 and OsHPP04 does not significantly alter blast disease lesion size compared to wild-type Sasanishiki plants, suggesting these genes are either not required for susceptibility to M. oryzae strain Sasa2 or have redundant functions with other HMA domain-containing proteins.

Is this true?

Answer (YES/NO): YES